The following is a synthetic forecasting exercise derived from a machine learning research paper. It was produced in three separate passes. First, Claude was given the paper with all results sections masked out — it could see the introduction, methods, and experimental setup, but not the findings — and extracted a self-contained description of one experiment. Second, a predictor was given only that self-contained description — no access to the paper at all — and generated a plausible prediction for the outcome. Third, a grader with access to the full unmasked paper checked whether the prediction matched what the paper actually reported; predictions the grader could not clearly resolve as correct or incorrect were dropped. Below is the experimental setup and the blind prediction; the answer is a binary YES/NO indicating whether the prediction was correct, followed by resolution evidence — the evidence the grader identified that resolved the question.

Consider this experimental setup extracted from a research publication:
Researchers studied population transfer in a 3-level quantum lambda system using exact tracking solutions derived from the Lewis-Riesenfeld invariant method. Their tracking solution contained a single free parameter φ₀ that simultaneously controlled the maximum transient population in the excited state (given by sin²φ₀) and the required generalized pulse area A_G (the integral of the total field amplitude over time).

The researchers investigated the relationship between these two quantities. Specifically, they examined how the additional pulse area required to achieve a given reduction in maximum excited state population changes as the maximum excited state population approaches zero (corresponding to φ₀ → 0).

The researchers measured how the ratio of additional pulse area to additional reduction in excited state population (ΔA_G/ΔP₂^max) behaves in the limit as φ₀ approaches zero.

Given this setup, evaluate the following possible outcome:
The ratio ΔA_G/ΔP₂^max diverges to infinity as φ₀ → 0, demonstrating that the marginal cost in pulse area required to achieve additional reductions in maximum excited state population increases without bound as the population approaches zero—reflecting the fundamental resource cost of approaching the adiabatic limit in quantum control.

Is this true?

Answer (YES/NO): YES